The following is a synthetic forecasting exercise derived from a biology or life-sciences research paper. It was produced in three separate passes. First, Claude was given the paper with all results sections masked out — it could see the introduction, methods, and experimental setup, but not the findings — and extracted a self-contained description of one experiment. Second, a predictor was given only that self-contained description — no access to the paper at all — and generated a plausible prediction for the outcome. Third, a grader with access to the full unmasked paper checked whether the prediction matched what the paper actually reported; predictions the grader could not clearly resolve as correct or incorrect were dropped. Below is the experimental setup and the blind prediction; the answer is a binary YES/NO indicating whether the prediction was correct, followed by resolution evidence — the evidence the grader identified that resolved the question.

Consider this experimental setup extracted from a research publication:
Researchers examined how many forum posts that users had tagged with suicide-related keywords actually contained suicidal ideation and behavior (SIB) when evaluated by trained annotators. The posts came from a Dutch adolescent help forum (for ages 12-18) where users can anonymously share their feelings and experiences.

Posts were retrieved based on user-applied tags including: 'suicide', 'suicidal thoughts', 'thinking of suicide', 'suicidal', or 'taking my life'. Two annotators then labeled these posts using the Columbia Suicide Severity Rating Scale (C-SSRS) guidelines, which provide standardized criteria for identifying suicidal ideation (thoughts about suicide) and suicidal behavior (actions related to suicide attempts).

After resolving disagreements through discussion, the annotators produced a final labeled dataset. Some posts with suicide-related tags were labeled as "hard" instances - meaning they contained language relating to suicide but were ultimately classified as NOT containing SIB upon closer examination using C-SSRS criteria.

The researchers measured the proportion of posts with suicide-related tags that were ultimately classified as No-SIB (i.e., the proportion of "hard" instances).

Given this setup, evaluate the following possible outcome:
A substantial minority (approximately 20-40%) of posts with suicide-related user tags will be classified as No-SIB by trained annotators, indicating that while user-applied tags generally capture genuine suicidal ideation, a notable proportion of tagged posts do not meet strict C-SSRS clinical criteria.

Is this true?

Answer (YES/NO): NO